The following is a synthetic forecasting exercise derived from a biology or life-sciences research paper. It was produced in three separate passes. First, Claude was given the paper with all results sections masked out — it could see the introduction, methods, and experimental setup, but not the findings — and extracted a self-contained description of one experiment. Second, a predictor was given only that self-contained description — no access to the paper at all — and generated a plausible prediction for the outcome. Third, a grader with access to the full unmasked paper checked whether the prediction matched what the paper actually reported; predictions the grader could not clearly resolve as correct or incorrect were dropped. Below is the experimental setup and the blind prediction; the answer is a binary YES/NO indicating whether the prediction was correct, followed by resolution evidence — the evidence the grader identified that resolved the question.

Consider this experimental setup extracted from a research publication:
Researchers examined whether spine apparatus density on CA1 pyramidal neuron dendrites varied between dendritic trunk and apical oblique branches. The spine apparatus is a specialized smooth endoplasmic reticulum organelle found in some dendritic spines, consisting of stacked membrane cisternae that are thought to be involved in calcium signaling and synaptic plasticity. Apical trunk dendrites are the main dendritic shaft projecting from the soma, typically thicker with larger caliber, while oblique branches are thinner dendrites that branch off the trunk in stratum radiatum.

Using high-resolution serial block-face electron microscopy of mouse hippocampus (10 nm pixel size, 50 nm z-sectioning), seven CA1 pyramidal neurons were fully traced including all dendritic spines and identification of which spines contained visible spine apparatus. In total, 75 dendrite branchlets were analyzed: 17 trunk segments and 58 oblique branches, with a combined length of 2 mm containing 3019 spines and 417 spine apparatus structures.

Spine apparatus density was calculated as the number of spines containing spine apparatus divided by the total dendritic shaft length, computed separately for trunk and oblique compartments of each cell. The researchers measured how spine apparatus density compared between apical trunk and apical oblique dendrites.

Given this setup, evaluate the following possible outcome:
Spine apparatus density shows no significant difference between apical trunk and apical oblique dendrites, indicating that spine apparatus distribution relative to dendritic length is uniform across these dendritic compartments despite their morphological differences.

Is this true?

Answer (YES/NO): NO